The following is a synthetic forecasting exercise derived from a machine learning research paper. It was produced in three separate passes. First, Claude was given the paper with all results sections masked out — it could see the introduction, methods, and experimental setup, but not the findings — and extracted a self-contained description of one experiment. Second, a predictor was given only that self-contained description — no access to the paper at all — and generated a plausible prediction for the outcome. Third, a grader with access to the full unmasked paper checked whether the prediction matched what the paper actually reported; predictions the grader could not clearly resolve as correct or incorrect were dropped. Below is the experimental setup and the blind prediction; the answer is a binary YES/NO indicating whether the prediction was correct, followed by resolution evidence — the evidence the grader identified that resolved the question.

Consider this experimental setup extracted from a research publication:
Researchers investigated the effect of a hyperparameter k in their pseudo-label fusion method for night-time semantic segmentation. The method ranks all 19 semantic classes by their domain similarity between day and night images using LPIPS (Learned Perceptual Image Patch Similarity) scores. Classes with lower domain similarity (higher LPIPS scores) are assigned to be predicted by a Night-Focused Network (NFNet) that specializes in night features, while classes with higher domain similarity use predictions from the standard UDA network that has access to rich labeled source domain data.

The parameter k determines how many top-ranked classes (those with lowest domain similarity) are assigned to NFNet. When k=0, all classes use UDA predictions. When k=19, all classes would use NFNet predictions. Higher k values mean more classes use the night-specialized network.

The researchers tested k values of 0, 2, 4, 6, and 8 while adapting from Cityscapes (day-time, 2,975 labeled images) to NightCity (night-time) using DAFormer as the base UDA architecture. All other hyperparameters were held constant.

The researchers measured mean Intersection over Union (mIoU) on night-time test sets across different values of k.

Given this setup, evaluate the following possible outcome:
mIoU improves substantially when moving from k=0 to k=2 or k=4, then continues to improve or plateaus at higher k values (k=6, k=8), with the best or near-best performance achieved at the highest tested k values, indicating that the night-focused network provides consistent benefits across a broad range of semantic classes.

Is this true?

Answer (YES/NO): NO